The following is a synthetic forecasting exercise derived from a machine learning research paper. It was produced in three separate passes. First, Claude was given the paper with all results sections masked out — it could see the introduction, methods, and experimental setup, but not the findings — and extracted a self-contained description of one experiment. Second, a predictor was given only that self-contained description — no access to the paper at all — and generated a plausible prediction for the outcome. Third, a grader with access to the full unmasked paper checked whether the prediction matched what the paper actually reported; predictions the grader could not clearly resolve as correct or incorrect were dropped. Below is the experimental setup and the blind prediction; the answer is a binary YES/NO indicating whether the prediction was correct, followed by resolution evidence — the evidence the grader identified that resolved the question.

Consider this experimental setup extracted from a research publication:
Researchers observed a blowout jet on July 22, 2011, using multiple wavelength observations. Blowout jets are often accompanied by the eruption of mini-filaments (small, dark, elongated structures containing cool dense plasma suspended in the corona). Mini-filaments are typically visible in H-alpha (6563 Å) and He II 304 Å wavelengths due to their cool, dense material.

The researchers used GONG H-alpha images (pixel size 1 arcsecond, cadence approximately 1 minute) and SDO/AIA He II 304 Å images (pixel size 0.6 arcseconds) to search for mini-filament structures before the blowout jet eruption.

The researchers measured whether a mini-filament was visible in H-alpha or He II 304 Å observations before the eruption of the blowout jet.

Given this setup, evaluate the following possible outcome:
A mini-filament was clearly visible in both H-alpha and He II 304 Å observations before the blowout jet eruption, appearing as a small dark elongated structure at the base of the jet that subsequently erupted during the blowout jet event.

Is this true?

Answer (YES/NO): NO